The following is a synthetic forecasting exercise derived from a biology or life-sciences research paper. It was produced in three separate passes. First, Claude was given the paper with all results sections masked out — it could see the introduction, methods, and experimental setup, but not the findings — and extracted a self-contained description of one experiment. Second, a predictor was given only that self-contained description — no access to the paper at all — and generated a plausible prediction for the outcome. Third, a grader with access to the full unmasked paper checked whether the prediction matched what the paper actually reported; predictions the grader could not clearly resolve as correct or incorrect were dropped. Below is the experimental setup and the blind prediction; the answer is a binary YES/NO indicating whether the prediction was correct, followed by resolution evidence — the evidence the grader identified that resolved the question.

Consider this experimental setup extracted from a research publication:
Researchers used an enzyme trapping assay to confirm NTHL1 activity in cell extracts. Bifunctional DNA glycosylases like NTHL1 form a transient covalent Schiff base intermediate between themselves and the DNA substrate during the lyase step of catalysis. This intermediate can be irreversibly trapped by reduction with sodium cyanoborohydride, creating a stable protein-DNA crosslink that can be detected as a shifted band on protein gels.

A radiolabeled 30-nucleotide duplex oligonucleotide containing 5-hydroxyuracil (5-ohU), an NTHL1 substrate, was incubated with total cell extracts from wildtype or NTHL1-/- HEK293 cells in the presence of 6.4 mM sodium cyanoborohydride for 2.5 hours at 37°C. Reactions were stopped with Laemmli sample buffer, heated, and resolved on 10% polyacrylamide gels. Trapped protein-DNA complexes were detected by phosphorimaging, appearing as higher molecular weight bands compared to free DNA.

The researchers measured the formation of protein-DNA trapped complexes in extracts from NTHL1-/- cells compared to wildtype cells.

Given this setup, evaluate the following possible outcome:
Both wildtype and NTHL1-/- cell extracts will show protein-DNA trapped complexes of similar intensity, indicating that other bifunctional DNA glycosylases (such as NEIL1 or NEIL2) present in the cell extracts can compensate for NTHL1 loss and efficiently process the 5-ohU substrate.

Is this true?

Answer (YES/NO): NO